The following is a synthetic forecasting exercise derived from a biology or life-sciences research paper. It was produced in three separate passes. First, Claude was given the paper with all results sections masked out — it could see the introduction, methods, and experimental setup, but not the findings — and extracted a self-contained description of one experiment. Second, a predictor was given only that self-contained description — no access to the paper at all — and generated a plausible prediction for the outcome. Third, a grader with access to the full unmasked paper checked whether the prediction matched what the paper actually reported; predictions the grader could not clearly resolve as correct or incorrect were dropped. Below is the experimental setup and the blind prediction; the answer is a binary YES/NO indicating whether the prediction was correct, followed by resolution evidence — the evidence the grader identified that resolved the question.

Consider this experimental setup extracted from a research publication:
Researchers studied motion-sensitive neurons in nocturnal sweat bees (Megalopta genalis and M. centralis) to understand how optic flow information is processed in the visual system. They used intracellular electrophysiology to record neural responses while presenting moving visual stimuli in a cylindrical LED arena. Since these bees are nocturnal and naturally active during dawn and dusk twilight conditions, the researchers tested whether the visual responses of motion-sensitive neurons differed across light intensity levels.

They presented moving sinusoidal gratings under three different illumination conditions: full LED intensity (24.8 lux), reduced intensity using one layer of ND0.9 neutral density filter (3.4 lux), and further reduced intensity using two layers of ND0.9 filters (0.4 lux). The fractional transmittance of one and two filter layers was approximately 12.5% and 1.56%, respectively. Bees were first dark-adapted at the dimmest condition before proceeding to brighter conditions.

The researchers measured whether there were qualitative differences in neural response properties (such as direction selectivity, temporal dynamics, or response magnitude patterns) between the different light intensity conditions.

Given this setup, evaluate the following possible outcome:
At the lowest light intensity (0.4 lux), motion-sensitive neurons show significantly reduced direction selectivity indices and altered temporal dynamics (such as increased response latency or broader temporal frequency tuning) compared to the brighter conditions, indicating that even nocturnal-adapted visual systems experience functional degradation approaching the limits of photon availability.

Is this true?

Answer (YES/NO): NO